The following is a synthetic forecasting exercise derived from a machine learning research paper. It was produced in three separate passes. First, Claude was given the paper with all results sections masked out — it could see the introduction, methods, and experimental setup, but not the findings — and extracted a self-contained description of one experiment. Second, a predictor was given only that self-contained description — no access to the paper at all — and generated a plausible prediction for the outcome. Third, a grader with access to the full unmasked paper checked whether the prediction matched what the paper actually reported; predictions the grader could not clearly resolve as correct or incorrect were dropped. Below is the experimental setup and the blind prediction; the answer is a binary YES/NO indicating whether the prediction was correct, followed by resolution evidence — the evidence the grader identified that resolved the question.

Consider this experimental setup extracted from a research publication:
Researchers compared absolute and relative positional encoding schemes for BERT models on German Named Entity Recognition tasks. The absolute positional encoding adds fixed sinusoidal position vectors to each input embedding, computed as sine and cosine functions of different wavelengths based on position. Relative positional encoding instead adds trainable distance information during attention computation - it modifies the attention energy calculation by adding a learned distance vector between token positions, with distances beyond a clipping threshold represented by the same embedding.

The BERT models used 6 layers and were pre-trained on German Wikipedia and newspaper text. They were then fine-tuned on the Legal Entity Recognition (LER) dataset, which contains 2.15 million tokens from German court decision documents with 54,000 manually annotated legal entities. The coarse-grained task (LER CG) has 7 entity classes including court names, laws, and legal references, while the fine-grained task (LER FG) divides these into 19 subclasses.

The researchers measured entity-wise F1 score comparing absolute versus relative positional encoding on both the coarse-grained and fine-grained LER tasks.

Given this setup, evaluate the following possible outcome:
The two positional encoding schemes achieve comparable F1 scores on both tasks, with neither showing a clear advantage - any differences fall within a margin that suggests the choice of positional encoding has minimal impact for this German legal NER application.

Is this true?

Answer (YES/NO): NO